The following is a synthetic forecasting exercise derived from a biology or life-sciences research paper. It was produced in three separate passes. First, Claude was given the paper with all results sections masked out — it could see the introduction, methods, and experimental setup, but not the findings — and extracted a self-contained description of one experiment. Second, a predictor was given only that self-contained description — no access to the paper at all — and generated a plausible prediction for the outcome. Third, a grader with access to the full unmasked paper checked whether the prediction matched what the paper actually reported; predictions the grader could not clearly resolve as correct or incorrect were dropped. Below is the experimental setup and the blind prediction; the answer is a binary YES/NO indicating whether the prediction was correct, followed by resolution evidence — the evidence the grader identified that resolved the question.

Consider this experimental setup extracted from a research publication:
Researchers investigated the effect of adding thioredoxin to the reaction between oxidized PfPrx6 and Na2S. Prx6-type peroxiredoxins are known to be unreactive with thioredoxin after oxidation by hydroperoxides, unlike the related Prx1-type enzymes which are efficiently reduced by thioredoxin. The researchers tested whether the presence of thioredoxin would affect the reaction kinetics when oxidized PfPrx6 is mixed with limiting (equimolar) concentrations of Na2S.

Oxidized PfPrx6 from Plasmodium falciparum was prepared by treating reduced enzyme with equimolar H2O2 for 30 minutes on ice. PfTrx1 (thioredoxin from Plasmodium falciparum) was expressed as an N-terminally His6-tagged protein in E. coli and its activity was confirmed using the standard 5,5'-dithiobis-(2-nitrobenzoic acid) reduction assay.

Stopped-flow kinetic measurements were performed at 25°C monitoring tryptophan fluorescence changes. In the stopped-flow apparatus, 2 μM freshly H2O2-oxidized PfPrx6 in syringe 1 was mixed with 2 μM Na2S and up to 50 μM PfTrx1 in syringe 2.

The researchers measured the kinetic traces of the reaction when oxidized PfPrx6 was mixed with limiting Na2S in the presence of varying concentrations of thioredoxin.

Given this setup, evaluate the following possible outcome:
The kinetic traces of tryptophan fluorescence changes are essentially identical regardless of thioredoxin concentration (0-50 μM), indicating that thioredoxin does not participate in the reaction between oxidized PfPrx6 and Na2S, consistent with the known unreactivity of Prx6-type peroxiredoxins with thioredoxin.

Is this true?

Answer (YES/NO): YES